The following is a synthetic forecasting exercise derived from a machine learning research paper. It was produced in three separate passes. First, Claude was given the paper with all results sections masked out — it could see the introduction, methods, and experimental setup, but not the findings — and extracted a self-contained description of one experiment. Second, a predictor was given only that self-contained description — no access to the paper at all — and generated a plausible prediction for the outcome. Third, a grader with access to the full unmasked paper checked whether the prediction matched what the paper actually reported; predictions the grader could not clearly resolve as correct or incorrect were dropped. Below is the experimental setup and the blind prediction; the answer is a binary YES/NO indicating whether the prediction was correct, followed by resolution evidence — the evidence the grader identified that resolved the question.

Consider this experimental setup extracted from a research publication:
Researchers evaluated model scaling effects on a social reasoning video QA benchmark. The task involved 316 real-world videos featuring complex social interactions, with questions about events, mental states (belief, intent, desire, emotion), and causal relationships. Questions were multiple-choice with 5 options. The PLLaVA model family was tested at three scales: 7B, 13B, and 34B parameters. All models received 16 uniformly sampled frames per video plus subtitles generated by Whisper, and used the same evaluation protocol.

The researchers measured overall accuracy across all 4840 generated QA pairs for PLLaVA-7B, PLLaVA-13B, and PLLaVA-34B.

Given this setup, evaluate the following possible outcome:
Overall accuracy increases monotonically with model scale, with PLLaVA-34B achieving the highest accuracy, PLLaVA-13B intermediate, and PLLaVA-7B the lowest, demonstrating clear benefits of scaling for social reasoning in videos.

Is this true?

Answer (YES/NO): YES